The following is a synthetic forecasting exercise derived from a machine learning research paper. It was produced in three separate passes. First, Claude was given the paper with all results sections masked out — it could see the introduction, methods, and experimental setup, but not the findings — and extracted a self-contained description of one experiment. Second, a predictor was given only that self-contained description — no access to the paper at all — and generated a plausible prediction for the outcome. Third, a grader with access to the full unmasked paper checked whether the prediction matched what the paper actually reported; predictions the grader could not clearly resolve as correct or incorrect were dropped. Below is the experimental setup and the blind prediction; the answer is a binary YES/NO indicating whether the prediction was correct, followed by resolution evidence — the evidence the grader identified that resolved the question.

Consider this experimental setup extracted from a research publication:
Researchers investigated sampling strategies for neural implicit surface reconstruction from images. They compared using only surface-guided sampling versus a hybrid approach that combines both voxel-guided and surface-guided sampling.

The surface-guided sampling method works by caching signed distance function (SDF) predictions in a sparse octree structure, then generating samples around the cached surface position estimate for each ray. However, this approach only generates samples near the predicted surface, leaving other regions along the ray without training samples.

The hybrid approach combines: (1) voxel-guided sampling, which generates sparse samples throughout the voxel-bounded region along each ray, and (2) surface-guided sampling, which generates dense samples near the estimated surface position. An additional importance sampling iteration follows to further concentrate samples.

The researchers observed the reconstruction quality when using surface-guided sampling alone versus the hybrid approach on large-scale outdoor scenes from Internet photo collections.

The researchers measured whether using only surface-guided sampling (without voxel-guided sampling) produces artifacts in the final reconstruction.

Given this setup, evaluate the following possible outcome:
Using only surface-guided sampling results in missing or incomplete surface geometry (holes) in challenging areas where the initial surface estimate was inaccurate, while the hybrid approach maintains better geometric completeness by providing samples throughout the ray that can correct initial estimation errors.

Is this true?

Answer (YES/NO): NO